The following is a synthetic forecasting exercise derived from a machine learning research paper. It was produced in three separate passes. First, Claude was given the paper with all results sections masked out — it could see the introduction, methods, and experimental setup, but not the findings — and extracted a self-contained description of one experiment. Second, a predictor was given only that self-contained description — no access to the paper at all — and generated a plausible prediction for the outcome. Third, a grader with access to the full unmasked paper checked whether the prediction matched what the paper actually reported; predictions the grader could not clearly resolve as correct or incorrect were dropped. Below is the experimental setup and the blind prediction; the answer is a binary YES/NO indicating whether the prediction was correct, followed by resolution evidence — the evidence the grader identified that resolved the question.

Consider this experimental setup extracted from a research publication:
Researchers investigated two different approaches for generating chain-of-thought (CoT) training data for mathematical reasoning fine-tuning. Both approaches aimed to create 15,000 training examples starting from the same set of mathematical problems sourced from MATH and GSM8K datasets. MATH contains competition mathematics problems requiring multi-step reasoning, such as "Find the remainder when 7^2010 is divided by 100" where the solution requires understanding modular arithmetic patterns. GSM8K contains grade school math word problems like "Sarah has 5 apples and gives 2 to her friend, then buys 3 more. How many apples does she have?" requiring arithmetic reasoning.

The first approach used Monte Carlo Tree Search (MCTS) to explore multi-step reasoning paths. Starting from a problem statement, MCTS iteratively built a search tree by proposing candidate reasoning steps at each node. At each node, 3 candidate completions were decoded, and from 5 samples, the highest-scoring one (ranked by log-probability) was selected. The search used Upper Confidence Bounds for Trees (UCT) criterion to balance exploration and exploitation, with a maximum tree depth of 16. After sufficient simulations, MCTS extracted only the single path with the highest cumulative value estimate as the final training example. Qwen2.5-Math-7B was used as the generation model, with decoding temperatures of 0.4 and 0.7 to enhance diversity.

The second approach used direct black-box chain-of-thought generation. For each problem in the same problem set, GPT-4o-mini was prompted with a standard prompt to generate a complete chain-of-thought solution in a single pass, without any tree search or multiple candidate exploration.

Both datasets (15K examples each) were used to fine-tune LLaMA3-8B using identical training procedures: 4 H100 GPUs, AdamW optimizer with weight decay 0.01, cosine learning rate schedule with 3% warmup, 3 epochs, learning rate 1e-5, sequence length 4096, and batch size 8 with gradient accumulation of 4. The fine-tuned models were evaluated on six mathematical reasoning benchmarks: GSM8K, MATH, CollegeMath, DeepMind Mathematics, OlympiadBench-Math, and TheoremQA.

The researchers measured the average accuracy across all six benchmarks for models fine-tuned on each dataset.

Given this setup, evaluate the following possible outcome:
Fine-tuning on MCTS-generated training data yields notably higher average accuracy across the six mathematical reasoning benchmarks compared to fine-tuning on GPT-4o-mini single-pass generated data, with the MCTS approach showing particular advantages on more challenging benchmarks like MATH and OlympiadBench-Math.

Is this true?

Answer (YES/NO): NO